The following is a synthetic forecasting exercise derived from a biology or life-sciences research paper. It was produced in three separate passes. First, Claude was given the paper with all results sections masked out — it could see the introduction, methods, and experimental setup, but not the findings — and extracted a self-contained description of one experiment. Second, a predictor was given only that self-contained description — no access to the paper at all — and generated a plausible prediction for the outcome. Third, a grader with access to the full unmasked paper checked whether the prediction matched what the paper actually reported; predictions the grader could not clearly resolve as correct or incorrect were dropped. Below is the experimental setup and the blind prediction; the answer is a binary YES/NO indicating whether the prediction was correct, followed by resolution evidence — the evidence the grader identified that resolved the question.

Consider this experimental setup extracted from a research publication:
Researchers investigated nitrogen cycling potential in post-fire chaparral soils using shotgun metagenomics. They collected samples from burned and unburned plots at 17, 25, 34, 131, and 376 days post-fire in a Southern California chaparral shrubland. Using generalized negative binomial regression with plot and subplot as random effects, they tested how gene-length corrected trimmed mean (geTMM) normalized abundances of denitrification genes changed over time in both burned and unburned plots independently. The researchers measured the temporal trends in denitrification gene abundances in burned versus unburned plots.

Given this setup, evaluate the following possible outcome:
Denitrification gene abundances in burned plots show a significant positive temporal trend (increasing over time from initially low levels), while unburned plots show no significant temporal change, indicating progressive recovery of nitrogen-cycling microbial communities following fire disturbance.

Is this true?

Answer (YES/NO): NO